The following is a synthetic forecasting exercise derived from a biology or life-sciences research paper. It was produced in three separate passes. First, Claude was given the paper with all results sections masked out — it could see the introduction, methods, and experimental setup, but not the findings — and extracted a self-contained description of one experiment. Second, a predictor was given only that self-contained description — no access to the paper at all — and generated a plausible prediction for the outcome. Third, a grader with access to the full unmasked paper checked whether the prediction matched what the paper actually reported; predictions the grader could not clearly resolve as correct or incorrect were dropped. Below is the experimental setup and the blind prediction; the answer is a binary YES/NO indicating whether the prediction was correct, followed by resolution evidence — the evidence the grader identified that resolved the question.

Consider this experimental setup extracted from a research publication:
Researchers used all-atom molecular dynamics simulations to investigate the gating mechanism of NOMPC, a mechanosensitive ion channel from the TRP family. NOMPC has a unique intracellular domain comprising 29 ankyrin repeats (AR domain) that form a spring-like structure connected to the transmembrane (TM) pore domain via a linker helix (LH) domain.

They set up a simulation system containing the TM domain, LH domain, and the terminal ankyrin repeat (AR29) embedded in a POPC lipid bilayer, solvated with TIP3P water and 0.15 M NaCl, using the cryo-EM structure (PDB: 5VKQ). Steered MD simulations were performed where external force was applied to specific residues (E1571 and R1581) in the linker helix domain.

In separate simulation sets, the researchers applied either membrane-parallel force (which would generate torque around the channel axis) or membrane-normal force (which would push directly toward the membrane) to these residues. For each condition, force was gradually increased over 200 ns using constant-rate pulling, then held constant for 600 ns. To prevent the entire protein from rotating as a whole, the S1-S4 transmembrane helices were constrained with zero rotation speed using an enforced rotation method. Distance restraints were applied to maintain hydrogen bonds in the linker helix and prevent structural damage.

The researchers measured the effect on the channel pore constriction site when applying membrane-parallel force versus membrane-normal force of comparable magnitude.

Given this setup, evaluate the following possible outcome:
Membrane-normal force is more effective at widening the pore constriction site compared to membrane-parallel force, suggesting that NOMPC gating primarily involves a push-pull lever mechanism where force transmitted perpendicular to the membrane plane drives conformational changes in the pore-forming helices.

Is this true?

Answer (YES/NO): NO